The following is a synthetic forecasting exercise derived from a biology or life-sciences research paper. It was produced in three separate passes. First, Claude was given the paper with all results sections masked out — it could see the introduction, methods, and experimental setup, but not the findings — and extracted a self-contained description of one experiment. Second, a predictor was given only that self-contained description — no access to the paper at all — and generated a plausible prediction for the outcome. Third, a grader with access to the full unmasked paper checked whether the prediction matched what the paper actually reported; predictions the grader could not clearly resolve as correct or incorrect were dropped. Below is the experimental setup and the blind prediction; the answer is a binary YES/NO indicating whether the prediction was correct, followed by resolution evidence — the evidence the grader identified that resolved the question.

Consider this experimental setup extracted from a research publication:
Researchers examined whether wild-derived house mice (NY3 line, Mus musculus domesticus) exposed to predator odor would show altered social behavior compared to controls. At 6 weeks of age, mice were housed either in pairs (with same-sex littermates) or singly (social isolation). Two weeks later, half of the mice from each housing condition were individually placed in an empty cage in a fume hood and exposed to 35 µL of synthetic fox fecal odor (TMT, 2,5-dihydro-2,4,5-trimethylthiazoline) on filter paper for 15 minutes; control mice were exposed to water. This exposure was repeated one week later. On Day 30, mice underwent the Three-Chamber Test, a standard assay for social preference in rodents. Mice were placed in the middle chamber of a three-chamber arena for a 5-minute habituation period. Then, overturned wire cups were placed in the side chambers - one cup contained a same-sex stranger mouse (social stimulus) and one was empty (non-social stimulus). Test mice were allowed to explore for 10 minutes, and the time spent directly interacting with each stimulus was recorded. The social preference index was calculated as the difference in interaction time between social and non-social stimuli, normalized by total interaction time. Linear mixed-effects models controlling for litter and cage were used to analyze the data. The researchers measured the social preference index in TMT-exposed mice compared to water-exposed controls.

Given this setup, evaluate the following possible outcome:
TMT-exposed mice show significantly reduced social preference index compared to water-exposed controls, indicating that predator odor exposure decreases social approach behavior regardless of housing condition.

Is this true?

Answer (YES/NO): NO